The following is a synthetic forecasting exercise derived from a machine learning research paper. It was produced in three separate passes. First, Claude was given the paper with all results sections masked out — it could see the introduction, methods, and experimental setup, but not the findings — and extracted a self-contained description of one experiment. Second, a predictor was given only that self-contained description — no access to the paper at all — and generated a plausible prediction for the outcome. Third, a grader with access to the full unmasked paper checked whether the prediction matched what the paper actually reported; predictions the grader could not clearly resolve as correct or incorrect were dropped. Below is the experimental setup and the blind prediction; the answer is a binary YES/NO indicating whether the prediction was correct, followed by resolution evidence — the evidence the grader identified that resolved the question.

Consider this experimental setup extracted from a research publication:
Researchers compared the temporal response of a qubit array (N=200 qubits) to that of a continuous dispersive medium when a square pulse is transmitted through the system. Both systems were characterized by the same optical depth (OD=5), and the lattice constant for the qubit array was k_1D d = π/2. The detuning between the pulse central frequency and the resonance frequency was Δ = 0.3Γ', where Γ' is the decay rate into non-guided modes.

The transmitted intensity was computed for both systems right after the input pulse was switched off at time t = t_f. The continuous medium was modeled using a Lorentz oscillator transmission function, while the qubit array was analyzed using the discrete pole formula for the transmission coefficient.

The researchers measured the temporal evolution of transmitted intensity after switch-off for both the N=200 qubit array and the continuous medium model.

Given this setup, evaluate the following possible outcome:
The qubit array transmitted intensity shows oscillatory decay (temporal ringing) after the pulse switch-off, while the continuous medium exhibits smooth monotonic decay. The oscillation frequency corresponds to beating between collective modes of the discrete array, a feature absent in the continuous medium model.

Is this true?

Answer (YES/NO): NO